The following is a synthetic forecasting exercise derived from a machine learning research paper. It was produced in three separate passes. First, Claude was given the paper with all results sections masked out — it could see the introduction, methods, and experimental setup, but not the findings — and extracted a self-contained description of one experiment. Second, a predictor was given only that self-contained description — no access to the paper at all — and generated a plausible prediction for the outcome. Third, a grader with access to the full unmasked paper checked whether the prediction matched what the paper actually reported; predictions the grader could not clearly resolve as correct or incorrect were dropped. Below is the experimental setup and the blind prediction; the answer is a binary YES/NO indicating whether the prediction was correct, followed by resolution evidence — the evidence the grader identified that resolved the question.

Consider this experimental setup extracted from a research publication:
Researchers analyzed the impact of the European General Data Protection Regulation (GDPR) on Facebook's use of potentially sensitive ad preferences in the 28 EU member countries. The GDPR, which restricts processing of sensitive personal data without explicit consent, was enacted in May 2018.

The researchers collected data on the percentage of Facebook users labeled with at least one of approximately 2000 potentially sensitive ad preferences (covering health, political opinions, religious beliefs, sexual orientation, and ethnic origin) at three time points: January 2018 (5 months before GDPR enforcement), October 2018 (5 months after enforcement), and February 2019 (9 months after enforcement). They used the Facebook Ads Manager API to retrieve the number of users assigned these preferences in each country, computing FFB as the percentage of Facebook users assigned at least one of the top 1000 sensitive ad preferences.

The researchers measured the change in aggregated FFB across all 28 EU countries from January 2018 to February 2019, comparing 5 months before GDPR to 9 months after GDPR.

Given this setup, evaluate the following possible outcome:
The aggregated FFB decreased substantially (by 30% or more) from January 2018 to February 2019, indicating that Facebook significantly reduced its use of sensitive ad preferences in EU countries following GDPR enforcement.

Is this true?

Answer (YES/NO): NO